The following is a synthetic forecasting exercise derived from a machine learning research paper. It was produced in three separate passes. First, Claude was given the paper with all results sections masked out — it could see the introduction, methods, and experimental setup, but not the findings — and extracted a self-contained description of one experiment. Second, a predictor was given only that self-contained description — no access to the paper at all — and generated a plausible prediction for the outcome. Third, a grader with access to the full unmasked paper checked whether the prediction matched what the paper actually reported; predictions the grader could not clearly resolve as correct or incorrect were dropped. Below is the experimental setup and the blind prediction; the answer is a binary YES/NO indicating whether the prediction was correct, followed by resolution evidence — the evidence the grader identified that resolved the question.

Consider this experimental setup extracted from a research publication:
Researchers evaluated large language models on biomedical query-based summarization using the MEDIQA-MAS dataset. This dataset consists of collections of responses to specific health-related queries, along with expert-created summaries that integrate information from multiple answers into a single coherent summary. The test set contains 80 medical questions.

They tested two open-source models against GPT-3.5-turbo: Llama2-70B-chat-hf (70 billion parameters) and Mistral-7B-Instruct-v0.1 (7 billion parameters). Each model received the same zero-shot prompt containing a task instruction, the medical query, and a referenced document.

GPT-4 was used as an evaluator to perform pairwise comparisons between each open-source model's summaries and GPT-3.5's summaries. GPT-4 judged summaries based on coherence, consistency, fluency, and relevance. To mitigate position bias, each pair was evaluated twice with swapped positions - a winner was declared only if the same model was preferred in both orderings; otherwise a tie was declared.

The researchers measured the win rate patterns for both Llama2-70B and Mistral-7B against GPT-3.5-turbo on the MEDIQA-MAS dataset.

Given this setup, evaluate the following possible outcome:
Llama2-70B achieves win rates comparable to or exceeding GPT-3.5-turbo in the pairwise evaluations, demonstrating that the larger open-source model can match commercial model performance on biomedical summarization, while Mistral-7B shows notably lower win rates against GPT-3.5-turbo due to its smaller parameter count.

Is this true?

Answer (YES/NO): YES